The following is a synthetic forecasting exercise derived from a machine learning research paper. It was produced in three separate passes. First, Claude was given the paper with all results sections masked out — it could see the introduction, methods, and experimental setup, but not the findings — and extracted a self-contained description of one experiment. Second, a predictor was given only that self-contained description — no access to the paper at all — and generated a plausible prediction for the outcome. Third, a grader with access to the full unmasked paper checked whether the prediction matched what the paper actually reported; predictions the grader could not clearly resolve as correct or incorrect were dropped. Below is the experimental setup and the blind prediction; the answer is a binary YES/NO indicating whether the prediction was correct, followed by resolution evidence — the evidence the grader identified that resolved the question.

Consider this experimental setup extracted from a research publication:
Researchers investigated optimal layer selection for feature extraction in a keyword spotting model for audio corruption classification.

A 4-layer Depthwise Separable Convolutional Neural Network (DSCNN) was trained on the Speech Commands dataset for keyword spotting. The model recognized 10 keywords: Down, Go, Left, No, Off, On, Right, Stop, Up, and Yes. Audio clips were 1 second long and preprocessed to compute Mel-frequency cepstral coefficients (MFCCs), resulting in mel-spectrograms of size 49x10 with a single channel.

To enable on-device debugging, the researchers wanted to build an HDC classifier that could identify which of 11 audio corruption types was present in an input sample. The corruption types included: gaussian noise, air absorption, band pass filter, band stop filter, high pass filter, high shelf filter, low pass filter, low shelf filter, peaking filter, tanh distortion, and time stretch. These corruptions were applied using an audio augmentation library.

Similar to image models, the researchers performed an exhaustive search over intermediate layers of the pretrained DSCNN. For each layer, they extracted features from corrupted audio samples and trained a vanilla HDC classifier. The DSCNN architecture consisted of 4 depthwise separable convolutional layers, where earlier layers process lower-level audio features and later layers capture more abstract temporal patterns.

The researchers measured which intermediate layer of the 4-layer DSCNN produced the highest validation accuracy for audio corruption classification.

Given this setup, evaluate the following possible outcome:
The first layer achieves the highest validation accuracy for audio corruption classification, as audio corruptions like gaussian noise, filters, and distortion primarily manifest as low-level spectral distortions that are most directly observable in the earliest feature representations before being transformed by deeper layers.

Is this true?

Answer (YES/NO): YES